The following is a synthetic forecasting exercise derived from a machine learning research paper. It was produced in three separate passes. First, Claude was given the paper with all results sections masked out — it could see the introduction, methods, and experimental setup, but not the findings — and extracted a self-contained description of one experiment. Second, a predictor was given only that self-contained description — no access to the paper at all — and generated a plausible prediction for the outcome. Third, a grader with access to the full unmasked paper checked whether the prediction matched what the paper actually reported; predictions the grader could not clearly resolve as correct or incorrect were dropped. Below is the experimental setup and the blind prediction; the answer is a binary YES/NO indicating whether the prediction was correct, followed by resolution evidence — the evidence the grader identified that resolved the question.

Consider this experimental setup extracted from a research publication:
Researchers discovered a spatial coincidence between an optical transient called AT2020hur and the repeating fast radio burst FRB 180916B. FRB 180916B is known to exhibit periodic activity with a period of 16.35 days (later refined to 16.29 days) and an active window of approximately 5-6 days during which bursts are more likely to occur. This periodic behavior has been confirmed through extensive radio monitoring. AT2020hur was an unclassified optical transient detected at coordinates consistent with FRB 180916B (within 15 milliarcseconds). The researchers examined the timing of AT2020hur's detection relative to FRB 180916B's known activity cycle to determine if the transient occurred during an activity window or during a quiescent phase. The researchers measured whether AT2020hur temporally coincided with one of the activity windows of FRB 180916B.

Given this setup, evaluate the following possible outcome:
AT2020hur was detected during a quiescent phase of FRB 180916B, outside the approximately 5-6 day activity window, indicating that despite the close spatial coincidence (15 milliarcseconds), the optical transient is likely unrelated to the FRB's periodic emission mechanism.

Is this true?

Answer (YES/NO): NO